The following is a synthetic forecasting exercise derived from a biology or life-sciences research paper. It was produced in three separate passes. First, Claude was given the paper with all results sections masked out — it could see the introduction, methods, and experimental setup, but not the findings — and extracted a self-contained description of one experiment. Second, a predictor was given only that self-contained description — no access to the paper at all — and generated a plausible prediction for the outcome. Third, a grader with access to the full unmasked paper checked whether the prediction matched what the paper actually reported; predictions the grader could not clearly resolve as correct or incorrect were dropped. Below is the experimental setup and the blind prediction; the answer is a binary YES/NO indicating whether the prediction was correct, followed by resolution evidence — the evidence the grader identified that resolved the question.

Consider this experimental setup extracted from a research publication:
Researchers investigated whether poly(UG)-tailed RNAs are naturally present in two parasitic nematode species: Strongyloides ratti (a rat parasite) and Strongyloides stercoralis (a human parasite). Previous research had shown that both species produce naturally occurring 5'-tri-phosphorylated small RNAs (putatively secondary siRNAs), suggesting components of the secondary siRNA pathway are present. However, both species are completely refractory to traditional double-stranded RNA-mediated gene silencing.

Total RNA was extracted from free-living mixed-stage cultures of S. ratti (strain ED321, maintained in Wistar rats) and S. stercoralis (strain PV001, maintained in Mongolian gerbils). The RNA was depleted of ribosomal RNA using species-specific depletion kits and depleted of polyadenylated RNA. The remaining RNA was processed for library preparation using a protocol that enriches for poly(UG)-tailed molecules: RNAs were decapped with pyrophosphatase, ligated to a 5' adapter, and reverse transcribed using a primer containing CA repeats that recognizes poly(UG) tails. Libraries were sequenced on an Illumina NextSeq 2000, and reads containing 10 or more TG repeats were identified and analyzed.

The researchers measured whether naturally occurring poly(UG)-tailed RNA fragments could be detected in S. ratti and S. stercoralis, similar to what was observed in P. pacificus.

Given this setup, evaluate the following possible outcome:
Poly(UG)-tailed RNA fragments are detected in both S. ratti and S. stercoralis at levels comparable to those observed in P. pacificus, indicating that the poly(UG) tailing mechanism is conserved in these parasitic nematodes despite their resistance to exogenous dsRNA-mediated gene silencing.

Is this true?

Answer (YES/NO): NO